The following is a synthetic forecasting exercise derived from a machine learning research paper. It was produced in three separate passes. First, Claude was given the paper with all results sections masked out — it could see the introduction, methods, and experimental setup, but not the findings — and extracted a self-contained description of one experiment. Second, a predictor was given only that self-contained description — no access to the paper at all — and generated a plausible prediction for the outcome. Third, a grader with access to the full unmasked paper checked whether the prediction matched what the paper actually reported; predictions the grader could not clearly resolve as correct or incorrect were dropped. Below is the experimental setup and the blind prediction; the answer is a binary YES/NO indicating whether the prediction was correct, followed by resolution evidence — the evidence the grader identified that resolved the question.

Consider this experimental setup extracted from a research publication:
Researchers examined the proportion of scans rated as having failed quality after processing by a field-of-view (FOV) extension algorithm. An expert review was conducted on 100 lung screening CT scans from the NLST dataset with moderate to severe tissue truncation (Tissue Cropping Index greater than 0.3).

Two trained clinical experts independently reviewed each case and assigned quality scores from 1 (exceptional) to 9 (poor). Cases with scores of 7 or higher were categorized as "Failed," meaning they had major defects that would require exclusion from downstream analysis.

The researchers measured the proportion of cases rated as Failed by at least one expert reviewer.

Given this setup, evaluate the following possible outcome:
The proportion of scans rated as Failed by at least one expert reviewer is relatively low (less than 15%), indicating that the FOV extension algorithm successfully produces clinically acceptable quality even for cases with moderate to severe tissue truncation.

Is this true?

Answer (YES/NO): YES